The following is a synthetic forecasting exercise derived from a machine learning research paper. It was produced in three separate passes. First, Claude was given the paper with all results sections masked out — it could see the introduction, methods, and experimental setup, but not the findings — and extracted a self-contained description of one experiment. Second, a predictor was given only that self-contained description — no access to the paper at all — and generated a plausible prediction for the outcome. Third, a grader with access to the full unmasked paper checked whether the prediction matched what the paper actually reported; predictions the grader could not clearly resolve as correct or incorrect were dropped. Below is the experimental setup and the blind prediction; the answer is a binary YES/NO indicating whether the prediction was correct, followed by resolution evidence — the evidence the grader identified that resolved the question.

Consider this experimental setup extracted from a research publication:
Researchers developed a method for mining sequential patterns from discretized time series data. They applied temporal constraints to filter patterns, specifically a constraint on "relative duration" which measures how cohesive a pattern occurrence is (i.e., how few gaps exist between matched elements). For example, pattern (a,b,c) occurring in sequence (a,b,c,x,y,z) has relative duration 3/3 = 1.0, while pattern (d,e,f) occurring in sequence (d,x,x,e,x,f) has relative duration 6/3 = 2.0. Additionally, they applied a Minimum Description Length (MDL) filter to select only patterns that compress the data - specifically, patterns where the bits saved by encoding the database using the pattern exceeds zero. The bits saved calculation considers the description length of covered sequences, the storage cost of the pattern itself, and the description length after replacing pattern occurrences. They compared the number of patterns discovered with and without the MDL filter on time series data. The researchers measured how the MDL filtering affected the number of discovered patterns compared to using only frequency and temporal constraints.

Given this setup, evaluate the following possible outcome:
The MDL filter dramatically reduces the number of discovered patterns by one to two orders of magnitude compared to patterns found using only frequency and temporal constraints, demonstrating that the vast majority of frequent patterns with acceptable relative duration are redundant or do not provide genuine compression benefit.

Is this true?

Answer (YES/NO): YES